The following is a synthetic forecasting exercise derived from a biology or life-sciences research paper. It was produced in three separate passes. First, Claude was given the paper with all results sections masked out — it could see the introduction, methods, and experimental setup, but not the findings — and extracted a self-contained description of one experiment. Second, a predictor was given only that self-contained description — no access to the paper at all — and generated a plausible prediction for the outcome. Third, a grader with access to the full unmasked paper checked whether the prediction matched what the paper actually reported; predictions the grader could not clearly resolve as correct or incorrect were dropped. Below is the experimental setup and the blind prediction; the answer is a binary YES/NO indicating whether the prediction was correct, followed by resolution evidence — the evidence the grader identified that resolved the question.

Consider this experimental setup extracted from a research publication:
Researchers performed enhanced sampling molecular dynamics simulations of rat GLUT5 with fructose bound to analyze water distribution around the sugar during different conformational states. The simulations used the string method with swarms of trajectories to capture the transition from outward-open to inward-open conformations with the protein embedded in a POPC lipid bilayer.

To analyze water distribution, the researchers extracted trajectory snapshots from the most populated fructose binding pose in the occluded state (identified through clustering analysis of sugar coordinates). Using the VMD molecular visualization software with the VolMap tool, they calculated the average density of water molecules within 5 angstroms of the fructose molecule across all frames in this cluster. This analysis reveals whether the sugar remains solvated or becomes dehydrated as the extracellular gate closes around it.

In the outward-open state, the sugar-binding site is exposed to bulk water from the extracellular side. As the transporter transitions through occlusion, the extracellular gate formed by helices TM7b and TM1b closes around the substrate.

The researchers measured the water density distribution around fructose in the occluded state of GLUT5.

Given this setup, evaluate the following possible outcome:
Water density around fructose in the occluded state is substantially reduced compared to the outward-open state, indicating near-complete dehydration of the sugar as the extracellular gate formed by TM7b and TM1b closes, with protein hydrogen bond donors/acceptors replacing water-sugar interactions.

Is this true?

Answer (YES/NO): NO